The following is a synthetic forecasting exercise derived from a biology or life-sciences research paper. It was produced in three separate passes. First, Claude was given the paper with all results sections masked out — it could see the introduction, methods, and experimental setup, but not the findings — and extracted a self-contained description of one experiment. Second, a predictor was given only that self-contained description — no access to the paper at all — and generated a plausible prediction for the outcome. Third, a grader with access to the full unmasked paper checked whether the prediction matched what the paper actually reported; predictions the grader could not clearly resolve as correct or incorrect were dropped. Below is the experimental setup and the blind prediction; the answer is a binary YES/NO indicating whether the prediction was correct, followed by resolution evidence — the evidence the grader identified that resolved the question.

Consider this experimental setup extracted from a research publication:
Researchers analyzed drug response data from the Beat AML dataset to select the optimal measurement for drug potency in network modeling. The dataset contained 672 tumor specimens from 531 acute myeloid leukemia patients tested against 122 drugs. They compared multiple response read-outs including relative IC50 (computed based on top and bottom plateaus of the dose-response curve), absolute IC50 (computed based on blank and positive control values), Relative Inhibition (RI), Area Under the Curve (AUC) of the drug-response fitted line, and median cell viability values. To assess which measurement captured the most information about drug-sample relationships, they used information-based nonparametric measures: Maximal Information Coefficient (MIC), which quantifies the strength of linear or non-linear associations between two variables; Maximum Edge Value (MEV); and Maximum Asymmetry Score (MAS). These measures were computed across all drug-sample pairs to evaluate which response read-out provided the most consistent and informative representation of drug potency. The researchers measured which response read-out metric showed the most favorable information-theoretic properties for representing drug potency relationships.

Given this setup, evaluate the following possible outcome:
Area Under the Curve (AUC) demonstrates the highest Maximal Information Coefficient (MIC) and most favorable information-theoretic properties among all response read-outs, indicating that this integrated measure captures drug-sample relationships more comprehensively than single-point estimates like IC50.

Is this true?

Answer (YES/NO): NO